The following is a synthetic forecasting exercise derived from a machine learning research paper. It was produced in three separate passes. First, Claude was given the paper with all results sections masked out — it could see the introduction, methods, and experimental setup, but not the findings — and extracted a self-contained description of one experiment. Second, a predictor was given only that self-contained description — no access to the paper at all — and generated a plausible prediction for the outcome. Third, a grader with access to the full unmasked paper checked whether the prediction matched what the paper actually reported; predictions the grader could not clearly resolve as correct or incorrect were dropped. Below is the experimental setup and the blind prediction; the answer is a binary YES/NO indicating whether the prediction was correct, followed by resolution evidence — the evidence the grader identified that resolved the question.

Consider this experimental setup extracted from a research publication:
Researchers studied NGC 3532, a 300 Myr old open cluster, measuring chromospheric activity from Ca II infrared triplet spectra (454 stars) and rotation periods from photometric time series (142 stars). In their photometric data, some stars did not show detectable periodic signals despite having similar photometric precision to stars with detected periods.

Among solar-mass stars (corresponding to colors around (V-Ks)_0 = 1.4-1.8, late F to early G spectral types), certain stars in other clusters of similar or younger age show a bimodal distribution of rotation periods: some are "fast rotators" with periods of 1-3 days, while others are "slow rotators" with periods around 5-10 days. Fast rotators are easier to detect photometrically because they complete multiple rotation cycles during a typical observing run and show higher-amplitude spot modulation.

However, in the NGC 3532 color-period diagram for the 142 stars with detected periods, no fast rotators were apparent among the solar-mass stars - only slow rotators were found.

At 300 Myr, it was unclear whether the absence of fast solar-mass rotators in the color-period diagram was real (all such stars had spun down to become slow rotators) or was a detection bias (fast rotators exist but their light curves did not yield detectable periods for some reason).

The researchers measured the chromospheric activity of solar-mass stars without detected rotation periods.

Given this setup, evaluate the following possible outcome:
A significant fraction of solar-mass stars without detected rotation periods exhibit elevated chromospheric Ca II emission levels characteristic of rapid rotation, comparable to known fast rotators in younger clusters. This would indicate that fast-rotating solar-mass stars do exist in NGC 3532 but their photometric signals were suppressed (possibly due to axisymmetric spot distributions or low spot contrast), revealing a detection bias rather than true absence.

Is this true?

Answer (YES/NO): NO